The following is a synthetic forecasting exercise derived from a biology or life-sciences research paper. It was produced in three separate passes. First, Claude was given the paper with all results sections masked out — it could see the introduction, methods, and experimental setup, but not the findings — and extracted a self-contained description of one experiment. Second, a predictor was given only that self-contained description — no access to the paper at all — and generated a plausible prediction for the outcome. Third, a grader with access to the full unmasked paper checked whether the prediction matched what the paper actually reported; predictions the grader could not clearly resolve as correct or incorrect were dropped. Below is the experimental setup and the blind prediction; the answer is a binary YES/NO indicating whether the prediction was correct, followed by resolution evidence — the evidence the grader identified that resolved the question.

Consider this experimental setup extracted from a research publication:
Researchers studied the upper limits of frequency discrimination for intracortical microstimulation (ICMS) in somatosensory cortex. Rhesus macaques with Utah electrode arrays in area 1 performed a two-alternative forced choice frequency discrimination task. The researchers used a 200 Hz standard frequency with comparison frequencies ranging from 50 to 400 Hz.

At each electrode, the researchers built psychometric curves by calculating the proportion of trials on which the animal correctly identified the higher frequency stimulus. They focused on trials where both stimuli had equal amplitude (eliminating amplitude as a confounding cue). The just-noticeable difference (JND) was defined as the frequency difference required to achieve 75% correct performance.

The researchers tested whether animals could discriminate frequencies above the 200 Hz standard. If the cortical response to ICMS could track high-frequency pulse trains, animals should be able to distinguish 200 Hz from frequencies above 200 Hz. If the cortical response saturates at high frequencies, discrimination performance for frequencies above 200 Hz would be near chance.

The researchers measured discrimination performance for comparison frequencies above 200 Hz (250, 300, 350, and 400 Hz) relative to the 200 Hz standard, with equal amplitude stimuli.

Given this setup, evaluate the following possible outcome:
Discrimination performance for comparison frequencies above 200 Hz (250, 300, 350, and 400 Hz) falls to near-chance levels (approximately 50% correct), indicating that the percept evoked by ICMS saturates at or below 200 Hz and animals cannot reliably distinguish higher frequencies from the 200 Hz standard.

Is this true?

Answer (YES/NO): NO